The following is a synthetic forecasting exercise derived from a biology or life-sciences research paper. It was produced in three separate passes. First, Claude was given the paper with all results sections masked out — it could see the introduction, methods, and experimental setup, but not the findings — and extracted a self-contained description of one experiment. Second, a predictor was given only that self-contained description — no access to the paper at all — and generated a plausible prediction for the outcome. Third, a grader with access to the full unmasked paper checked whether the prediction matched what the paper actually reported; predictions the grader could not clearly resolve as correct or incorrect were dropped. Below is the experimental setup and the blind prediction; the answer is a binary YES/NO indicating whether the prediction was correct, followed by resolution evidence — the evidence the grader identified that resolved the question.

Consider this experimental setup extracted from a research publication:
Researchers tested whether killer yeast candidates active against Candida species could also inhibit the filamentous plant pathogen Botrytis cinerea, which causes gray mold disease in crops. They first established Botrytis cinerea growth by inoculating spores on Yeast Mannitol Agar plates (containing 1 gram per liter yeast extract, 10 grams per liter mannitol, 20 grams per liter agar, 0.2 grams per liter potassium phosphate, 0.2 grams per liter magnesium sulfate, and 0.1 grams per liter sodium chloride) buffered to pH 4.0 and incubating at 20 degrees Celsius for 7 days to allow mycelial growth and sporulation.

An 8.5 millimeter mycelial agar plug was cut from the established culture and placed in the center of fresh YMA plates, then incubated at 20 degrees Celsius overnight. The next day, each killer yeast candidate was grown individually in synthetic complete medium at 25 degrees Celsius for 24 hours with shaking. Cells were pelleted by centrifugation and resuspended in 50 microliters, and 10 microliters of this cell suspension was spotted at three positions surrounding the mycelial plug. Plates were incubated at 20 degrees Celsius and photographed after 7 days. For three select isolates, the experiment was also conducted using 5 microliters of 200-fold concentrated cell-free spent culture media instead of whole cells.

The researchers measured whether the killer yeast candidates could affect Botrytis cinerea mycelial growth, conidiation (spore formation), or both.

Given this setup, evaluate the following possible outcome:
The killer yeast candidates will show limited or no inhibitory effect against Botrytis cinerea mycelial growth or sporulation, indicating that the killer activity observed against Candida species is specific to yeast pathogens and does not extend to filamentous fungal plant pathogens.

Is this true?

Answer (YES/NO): NO